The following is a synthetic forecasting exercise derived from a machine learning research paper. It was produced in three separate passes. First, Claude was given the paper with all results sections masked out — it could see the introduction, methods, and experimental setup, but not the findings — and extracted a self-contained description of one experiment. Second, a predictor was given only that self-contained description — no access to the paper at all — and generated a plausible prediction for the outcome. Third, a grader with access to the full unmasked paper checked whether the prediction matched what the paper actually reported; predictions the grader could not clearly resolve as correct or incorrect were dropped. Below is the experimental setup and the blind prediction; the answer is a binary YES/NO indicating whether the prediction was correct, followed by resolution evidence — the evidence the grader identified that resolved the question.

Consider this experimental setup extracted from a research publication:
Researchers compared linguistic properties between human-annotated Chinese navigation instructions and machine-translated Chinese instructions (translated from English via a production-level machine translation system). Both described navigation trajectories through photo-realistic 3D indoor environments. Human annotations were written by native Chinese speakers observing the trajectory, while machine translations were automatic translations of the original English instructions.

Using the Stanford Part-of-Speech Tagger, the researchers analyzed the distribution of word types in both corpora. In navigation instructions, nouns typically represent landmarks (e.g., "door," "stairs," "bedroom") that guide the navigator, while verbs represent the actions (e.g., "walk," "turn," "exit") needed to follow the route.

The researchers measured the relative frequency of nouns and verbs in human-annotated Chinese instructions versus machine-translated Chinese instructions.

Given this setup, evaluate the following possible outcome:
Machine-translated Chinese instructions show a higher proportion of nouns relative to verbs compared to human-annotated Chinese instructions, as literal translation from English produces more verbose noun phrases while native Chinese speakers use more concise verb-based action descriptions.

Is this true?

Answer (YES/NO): NO